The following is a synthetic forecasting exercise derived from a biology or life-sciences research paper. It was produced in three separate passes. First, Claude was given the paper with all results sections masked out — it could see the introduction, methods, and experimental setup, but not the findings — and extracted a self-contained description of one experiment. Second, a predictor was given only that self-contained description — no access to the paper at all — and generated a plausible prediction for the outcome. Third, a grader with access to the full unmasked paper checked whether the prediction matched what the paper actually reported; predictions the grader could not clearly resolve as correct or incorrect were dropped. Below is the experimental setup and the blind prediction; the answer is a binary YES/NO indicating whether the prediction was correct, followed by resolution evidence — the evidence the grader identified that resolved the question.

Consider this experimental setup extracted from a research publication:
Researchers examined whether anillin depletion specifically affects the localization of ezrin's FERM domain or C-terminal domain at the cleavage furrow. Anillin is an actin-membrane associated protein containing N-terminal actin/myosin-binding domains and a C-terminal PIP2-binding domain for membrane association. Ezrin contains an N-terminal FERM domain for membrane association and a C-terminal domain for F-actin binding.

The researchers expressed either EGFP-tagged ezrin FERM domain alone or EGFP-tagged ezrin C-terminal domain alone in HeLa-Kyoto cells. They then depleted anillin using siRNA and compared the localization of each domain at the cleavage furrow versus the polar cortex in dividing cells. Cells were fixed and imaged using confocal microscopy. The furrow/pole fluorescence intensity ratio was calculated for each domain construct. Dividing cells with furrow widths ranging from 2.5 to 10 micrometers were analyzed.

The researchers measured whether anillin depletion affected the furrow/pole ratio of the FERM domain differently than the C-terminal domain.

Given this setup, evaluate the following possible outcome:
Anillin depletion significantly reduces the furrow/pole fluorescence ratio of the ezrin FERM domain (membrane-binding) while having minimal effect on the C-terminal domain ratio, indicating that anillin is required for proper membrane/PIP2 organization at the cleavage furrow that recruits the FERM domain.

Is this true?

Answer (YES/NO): NO